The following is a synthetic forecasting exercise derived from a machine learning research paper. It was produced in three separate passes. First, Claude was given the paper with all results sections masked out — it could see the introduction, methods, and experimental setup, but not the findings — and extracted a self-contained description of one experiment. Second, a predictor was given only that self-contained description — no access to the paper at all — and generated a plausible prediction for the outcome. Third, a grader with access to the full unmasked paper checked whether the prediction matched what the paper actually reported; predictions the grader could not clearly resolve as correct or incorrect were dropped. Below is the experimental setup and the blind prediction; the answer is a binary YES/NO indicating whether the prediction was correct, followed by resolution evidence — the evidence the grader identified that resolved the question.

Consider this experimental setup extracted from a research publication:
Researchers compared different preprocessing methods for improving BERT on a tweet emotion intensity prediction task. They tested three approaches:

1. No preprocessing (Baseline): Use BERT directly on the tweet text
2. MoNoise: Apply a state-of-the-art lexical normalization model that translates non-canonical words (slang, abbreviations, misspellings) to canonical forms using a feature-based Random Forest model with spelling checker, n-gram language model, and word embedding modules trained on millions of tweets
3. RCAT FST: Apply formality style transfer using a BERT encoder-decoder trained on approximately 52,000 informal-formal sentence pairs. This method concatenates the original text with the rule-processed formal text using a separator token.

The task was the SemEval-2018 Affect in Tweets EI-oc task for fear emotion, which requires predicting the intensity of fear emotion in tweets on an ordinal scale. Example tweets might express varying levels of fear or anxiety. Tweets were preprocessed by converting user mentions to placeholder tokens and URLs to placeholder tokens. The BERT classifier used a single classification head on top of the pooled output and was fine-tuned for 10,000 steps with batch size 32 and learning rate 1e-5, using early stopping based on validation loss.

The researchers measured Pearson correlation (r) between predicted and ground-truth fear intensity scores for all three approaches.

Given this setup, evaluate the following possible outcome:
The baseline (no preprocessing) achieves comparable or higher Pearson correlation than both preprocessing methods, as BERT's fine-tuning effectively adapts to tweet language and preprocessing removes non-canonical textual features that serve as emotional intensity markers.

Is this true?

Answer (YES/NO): NO